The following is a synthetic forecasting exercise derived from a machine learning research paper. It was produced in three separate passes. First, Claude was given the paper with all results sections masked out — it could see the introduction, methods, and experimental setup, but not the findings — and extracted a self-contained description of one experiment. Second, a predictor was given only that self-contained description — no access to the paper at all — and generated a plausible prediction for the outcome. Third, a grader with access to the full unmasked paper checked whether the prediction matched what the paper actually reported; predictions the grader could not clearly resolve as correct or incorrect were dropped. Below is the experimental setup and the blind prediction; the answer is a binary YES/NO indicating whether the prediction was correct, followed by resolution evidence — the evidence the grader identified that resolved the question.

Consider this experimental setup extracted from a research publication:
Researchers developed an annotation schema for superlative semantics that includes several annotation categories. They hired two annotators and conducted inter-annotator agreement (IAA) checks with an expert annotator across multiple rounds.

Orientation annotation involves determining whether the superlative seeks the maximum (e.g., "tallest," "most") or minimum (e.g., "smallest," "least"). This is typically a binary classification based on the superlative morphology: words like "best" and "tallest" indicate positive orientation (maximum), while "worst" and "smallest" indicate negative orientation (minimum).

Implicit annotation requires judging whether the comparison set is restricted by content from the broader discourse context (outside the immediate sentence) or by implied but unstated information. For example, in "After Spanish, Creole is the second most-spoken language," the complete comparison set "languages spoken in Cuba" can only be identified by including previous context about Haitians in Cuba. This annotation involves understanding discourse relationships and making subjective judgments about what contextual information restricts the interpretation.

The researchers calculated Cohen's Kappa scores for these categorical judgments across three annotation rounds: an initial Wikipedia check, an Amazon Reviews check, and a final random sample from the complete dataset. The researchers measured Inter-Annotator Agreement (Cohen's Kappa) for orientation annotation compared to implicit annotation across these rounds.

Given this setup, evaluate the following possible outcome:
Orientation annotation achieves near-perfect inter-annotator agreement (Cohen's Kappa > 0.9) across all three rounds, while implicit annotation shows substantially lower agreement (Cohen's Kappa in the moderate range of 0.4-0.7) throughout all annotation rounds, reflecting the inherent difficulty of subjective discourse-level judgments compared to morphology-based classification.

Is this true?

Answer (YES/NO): NO